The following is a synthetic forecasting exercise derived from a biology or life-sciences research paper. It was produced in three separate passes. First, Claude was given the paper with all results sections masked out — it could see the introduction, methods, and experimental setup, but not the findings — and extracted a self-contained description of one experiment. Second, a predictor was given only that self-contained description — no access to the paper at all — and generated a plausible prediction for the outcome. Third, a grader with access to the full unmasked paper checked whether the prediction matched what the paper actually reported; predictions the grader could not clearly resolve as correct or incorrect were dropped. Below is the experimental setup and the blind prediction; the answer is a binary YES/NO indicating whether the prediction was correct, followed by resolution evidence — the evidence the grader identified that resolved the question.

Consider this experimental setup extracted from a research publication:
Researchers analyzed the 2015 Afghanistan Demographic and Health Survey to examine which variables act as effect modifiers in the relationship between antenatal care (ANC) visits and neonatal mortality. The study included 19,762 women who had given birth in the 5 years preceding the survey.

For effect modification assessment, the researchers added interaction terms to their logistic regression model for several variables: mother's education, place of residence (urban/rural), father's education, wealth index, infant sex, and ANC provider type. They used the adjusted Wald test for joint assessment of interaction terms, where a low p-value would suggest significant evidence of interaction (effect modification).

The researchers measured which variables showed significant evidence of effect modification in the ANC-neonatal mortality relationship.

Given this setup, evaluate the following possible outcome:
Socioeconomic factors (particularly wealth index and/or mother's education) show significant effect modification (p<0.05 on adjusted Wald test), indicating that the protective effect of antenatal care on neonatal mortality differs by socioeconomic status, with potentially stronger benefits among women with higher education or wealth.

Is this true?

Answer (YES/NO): NO